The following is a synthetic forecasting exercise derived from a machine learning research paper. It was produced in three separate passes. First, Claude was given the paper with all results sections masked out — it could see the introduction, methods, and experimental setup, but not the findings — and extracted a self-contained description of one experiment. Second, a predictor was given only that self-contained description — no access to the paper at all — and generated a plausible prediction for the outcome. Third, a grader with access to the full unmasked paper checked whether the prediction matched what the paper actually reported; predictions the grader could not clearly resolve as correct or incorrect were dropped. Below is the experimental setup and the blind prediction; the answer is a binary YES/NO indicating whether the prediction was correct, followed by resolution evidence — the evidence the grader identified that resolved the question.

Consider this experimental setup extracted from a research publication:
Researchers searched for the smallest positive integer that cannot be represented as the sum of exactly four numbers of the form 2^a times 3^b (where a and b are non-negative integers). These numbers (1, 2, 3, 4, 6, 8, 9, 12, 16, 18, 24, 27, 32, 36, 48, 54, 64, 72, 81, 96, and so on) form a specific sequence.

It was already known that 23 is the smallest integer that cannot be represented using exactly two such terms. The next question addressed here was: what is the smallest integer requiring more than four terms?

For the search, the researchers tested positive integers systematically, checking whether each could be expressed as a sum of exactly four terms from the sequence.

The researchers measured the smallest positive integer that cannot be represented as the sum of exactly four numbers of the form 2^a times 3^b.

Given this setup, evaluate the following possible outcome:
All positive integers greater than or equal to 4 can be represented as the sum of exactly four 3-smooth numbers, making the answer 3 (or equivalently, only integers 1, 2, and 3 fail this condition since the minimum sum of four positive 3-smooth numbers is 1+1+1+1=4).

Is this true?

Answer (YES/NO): NO